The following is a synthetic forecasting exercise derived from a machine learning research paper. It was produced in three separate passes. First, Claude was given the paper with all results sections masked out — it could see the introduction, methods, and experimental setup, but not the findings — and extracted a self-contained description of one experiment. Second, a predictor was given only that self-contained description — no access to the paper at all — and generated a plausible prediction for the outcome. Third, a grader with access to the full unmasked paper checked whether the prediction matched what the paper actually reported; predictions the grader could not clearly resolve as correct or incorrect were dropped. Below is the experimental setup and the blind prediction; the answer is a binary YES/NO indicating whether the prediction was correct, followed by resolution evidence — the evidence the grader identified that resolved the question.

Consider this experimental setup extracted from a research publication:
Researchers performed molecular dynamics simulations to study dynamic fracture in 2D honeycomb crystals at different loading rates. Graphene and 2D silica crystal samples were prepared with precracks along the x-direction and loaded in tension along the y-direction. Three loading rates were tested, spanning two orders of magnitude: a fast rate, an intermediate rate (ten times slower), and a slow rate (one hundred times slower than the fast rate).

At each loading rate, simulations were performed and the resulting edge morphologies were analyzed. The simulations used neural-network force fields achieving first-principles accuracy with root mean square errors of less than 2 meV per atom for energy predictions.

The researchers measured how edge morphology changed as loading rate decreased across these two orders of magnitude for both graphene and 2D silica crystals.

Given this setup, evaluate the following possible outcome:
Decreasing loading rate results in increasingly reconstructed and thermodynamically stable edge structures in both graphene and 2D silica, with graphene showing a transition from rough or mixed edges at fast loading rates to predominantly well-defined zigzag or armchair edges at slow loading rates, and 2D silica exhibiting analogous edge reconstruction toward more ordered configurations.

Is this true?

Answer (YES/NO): NO